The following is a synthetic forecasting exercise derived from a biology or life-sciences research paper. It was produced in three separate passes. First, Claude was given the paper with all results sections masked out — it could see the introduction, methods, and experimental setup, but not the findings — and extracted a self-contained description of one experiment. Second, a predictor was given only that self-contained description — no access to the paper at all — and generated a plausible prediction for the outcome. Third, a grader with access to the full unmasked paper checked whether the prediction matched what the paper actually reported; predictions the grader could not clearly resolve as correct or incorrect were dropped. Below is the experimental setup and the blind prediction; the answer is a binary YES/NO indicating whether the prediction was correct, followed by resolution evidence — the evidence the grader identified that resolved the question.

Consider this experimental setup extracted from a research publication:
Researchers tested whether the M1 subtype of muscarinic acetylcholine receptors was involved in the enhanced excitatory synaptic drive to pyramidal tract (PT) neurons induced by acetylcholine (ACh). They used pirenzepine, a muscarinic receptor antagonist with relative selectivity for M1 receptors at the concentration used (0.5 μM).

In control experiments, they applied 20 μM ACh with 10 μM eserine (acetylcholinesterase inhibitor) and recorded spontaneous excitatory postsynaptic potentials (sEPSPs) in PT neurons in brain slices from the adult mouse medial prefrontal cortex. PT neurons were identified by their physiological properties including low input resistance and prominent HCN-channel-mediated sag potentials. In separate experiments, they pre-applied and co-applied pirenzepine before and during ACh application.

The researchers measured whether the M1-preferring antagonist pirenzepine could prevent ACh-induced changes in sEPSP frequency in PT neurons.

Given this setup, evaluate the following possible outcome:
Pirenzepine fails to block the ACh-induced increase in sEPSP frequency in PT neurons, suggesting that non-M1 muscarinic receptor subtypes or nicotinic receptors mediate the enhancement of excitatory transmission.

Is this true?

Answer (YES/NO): NO